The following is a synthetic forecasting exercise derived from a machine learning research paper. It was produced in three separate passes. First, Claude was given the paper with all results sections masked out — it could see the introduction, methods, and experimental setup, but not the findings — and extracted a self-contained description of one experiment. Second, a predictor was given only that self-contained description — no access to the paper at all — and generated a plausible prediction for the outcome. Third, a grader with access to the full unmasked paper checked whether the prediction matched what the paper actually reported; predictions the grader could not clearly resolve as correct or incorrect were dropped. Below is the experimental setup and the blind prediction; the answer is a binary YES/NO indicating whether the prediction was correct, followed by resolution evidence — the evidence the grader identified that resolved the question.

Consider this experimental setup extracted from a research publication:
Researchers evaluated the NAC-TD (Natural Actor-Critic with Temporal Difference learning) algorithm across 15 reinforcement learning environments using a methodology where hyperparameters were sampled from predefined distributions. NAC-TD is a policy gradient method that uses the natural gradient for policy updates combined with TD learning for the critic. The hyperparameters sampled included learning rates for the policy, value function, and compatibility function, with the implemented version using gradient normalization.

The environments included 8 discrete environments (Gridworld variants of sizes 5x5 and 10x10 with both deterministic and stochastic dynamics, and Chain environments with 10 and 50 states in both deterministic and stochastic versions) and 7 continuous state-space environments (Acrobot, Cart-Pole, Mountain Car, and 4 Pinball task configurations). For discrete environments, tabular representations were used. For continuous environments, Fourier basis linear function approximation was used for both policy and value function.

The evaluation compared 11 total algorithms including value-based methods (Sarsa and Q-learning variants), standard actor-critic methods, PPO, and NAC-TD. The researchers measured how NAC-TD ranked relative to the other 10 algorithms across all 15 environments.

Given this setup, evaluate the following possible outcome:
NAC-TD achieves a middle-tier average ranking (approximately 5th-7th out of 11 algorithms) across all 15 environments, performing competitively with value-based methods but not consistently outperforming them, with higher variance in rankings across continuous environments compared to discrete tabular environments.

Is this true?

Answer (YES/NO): NO